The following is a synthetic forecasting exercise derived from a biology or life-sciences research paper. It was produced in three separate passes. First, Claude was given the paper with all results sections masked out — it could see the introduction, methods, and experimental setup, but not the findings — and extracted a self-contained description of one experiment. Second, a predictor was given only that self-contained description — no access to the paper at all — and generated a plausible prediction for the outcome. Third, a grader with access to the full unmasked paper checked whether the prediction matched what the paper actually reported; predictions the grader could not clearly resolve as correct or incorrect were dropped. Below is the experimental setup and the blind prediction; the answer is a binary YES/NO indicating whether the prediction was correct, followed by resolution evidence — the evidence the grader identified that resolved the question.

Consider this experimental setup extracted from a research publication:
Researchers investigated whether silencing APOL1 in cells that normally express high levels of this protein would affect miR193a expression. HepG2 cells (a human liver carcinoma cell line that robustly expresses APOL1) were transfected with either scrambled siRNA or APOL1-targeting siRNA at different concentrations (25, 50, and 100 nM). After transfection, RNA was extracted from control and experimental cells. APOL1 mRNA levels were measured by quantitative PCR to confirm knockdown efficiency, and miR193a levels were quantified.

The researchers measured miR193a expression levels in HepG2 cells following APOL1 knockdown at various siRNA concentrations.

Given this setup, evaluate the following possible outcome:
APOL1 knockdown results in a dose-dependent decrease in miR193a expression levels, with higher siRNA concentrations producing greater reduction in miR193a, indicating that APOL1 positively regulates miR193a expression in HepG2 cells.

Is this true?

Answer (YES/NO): NO